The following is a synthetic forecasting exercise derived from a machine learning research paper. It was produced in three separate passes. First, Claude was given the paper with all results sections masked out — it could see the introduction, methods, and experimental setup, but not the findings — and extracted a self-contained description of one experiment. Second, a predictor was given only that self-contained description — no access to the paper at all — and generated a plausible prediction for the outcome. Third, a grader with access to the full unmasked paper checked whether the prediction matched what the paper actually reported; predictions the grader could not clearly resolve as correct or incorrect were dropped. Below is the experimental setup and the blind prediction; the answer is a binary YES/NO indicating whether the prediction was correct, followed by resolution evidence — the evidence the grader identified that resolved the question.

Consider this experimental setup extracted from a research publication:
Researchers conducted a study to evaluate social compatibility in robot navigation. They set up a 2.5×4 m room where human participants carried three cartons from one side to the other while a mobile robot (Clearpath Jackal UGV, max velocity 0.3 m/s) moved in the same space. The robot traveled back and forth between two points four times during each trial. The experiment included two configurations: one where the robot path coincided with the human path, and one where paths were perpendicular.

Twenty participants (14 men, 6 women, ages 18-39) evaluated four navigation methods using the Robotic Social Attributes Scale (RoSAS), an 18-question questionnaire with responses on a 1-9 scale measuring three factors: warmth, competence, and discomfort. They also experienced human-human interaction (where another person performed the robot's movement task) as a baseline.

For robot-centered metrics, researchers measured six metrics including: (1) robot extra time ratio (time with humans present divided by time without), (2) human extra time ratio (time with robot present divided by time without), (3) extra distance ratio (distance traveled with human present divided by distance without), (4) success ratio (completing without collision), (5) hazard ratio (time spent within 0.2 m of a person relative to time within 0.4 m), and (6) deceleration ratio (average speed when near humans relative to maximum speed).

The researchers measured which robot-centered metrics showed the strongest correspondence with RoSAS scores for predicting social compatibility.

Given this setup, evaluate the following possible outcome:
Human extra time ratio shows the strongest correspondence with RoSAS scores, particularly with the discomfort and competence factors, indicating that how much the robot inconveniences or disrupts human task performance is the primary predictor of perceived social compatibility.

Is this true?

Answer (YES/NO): NO